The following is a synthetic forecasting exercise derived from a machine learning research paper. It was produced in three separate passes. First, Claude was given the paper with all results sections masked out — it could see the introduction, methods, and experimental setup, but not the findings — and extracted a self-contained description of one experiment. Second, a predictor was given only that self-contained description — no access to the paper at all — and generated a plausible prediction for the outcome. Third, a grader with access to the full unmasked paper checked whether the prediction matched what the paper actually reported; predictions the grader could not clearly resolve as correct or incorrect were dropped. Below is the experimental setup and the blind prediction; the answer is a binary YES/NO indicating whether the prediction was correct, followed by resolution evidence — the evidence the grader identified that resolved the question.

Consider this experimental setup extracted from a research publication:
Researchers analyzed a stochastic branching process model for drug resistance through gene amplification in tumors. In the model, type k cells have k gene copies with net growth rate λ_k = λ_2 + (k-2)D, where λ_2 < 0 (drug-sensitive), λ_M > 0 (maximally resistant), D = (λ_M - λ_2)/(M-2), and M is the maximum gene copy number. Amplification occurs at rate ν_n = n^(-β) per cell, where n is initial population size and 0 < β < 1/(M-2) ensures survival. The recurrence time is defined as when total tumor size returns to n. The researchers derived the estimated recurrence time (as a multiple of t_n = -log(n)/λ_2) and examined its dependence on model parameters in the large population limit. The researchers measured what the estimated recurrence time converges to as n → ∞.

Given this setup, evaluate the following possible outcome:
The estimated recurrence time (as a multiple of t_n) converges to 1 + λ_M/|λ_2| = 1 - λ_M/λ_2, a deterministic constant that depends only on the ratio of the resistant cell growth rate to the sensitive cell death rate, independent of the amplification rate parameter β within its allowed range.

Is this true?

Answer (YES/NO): NO